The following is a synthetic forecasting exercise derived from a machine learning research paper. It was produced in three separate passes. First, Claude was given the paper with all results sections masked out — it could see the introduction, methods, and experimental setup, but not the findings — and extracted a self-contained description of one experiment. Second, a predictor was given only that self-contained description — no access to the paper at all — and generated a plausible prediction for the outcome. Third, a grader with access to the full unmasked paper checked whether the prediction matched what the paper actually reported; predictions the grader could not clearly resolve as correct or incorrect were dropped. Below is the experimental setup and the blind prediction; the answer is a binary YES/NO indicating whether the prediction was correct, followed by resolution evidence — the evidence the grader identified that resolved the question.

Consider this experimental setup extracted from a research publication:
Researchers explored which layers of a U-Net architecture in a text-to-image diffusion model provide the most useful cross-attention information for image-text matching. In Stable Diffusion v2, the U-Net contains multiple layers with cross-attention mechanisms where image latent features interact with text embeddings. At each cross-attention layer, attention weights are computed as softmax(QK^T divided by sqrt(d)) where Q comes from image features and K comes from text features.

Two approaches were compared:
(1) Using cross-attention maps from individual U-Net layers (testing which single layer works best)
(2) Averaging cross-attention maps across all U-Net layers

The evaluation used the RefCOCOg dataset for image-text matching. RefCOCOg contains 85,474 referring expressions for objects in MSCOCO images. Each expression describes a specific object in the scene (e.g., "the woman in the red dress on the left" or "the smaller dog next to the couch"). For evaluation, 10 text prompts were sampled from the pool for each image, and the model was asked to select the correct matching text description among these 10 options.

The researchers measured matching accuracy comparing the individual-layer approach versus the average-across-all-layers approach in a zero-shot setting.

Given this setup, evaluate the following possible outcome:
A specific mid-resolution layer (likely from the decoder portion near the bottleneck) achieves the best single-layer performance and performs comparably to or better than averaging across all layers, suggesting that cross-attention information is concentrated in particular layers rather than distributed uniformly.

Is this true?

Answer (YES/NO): NO